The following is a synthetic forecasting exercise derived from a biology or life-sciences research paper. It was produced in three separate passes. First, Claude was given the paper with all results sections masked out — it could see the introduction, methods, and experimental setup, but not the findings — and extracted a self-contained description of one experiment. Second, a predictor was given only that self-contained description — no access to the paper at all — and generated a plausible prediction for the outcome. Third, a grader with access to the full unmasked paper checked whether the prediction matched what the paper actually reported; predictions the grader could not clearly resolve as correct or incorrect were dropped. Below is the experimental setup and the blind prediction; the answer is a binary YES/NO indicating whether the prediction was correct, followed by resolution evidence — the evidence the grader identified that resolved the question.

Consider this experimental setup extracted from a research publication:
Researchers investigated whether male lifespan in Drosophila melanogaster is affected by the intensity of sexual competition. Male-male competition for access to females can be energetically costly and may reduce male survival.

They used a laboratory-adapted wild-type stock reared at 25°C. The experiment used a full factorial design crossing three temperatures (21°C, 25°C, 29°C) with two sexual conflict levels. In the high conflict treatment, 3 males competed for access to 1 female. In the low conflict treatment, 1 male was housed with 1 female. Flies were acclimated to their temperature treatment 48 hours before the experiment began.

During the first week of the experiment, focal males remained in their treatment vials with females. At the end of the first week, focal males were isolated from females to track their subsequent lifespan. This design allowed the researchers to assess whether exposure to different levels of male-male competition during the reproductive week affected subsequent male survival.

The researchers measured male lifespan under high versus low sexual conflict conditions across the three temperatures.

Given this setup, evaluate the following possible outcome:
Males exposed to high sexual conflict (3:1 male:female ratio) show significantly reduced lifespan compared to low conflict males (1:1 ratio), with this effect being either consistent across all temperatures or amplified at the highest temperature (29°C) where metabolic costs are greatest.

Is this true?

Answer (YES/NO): NO